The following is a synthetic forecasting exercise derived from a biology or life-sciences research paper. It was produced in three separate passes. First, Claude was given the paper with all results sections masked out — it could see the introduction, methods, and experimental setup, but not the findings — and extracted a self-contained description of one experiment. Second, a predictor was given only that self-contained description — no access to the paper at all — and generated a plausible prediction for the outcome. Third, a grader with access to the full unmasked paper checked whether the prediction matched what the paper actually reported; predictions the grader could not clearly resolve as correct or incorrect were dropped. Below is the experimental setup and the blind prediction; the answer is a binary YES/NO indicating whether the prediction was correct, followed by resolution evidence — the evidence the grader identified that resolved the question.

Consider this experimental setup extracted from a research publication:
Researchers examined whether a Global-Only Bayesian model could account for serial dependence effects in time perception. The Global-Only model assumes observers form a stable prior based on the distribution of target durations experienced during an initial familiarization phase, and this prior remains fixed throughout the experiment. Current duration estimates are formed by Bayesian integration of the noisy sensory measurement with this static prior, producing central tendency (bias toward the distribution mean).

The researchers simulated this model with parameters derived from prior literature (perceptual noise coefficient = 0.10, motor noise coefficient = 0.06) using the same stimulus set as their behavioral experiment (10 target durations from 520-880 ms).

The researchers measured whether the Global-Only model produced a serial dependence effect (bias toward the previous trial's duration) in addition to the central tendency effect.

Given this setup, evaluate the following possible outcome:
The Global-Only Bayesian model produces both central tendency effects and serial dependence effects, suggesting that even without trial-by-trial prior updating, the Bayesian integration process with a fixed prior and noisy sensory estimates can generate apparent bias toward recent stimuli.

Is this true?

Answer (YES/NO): NO